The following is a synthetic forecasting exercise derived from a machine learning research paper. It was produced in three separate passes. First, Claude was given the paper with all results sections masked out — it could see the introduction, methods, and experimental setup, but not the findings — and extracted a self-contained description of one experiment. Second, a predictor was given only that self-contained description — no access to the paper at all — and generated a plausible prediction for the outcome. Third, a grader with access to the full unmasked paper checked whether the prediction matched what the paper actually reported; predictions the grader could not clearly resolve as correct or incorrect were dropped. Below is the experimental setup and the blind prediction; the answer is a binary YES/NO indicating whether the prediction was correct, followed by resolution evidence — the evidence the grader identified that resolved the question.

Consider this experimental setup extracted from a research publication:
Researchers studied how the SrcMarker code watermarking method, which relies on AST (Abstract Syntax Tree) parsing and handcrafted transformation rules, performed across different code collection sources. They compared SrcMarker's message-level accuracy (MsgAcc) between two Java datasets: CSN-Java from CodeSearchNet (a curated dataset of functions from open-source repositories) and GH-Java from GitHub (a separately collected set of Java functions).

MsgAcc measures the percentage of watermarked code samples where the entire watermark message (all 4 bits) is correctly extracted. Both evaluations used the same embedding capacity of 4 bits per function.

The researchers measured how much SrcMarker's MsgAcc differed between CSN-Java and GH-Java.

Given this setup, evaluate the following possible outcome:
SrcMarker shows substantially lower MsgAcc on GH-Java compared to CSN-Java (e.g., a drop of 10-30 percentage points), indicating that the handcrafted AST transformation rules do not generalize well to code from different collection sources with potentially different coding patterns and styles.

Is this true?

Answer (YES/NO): YES